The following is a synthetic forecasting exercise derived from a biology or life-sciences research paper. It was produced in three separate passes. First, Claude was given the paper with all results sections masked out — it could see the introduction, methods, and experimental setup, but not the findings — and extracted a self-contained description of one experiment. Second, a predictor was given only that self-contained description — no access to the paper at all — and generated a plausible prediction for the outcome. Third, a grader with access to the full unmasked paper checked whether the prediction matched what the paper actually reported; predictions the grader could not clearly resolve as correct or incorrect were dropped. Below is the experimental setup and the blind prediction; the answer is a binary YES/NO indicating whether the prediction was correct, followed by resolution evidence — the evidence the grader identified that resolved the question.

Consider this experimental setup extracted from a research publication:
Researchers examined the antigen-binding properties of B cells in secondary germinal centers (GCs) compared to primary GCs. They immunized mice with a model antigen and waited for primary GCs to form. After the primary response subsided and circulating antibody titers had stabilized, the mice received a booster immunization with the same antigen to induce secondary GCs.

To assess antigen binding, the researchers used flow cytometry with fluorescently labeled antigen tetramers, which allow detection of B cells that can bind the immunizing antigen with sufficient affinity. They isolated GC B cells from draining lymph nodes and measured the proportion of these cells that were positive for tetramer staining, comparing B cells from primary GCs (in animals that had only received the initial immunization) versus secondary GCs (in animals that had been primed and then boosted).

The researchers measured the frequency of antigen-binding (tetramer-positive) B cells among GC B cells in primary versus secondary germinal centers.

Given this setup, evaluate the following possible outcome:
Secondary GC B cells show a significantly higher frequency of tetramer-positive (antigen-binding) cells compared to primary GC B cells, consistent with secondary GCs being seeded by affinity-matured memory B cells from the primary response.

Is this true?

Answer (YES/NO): NO